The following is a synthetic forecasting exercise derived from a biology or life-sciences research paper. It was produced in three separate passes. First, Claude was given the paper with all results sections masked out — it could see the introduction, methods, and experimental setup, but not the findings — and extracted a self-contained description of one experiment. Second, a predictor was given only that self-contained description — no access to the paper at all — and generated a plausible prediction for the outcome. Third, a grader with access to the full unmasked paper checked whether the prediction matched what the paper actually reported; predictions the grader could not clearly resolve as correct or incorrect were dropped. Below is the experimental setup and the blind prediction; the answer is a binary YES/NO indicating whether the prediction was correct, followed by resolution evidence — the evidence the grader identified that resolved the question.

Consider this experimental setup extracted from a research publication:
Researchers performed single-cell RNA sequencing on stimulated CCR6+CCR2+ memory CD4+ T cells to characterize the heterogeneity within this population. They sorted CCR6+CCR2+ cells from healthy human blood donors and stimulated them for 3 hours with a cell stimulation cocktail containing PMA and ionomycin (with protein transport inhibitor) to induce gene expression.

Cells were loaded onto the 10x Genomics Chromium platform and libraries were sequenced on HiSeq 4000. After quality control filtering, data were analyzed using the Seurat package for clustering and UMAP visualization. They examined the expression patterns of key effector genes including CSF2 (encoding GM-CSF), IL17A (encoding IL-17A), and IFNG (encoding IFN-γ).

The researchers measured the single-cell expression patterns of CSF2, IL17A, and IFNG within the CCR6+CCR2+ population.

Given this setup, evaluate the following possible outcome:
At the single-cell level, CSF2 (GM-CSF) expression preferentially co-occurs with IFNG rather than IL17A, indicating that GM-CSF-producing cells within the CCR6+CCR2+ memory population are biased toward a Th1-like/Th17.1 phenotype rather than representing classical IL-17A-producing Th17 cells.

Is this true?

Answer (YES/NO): NO